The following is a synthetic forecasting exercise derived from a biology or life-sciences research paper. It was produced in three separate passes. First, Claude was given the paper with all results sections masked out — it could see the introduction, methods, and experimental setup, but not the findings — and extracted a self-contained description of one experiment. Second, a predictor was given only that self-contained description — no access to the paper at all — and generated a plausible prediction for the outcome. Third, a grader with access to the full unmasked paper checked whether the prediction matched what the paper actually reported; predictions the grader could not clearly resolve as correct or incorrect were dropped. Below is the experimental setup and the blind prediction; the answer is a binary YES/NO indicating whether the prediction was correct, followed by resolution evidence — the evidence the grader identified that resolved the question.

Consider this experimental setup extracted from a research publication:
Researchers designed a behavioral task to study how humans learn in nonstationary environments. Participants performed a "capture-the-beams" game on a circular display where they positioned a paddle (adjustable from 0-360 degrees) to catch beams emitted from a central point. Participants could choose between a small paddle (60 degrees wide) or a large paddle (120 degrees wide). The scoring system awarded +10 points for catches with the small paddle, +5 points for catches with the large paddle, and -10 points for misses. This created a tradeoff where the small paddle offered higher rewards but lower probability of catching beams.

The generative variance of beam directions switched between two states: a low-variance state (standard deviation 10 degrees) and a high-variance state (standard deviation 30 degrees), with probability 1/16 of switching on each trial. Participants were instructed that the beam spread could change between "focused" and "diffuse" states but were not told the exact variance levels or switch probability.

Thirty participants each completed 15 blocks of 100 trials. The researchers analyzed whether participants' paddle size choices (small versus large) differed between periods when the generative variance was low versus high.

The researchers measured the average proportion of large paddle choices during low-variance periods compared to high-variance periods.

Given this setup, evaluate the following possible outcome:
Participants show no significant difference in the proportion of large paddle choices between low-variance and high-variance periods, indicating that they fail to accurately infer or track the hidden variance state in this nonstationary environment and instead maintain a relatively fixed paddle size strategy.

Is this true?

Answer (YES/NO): NO